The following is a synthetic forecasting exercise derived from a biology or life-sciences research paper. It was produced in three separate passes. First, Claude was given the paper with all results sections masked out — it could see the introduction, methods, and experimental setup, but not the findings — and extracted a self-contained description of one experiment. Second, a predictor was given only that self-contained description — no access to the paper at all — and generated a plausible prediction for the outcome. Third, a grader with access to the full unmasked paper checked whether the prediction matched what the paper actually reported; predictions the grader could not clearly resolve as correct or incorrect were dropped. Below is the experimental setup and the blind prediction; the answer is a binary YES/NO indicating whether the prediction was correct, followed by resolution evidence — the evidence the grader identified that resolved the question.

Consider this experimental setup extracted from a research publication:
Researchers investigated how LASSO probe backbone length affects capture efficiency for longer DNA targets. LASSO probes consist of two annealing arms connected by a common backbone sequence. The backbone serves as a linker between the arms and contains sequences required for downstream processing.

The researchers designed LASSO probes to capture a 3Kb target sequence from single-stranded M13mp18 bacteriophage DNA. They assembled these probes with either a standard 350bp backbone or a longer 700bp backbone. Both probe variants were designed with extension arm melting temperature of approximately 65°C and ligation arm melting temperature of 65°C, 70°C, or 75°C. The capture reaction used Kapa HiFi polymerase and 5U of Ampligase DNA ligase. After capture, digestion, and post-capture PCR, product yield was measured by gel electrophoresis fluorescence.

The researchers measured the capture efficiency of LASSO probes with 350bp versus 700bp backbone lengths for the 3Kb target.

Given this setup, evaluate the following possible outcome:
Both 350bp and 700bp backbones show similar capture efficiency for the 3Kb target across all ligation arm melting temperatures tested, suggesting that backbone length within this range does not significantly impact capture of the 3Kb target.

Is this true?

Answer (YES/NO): NO